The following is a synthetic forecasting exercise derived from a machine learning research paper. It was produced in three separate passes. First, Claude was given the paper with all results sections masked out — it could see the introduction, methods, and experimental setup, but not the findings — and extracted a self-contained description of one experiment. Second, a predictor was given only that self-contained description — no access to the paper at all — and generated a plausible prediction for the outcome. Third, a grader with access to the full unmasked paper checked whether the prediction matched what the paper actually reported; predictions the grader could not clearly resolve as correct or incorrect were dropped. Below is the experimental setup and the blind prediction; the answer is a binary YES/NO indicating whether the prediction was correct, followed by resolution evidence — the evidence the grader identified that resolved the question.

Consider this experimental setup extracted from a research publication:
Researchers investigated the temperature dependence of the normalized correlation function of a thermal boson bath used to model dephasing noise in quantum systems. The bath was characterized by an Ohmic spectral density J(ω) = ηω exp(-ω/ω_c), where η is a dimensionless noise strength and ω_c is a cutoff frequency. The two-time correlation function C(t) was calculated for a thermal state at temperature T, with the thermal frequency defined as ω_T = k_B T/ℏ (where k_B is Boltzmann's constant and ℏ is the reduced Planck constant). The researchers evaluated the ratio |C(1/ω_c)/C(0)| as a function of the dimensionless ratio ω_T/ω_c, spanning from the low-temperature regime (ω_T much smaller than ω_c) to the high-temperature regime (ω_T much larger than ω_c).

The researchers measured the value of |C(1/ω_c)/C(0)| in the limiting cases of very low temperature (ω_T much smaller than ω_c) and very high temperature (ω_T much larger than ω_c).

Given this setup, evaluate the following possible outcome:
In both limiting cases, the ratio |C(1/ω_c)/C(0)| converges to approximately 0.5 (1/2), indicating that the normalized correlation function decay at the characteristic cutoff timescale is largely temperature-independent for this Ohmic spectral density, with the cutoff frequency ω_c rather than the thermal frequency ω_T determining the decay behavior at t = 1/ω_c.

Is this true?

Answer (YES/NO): YES